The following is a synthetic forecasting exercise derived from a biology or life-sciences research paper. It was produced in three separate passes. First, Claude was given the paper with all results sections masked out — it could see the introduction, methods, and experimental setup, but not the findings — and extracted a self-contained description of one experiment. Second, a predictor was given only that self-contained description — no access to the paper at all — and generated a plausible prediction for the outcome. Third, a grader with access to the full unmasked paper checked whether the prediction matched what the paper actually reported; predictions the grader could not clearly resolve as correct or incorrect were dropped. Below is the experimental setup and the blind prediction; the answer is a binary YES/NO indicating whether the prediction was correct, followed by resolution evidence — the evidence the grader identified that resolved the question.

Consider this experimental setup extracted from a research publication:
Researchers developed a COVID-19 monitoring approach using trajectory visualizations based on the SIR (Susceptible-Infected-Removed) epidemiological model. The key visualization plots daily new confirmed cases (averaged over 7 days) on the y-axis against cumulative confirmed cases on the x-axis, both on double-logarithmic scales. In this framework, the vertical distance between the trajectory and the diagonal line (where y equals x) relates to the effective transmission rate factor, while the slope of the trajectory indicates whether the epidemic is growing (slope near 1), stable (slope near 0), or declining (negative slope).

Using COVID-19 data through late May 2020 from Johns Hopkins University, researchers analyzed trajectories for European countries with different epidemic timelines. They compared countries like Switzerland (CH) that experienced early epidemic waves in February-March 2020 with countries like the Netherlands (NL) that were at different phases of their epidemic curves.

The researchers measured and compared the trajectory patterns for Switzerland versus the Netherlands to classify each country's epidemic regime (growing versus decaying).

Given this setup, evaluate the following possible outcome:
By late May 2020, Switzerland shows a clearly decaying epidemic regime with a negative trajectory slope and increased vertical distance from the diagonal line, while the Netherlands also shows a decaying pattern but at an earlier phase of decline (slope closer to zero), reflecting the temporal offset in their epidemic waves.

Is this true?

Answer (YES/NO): NO